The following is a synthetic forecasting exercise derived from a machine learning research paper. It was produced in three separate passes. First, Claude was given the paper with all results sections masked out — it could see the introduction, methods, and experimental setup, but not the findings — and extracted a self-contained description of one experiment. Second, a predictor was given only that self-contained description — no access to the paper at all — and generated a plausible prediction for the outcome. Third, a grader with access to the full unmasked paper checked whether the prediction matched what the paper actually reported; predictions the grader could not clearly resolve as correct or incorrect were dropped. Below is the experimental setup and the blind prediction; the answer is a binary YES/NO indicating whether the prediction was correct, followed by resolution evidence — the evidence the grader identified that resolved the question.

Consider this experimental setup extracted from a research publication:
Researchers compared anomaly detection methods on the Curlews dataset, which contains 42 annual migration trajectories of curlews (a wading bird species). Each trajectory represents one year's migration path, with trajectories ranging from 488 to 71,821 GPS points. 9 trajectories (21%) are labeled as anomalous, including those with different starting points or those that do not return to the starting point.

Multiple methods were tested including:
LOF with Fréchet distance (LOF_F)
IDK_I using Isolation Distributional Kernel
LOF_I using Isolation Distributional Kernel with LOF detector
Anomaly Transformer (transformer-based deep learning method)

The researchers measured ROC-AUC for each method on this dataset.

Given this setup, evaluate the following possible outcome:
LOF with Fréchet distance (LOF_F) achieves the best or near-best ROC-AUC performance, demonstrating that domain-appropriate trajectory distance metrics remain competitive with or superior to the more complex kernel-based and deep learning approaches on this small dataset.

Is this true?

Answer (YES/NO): YES